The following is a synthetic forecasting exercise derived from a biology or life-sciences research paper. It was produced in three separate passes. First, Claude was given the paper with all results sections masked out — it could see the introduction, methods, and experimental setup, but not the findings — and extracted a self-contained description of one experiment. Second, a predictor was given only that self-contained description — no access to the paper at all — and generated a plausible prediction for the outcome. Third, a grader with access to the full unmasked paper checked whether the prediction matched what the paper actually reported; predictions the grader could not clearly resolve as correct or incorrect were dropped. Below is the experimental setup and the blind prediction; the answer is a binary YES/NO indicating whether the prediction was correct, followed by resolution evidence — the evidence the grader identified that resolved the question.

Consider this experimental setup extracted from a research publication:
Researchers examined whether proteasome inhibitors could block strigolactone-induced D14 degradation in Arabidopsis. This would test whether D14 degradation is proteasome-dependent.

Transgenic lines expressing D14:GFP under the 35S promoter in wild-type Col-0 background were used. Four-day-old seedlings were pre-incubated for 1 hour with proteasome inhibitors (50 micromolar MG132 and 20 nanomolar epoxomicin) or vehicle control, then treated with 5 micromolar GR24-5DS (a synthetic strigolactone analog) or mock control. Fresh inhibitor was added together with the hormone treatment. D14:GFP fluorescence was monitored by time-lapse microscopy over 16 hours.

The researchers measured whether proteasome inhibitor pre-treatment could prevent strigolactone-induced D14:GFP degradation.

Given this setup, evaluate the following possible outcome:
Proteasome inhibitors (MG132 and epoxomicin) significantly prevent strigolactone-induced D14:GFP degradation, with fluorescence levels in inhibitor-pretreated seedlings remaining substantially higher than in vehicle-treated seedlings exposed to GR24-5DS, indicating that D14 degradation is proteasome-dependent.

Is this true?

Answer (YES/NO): NO